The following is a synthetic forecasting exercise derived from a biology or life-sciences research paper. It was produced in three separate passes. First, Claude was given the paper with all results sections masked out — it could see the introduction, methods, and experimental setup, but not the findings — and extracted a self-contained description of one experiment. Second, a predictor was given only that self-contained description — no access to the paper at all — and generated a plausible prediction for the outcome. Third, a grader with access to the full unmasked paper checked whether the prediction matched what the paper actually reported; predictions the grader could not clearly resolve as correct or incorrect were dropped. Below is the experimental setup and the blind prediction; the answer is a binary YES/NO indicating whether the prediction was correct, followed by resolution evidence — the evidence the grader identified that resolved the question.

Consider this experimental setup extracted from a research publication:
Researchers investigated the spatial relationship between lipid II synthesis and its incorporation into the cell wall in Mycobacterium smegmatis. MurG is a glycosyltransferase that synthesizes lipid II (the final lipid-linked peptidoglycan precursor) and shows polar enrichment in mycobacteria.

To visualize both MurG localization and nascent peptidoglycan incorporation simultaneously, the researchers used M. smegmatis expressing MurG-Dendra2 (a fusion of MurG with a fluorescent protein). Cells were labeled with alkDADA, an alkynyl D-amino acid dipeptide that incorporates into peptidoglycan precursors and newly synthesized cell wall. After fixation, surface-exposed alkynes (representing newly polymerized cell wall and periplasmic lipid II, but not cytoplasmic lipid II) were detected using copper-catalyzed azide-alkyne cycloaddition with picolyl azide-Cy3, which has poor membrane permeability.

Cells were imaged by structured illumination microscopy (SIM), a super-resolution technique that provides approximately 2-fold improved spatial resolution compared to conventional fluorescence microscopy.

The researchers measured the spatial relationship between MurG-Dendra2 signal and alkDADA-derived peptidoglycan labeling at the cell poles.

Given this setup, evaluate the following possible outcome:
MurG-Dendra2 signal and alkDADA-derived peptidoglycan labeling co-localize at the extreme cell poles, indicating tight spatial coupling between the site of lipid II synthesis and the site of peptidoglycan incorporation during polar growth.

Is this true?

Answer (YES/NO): NO